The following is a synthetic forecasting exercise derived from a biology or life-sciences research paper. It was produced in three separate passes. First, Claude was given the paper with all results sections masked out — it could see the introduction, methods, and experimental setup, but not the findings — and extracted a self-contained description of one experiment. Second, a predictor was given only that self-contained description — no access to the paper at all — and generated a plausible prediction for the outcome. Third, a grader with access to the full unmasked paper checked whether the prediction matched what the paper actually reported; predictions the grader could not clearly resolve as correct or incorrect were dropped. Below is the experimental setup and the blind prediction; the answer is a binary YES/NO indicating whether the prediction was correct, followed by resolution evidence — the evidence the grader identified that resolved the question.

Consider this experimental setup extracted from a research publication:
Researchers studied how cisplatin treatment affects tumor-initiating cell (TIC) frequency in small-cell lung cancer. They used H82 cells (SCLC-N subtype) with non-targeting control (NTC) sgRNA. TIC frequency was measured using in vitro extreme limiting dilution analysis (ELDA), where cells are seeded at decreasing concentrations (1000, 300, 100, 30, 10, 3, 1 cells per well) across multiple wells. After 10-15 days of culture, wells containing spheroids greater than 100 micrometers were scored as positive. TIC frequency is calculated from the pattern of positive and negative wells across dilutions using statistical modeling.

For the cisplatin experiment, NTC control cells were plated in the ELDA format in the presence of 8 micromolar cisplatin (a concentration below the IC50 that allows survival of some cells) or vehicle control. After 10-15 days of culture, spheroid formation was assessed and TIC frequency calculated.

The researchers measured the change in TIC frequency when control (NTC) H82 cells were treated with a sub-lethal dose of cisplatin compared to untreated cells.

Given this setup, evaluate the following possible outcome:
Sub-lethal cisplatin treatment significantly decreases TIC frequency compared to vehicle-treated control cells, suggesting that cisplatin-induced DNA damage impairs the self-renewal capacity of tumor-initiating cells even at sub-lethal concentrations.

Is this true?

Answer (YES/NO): YES